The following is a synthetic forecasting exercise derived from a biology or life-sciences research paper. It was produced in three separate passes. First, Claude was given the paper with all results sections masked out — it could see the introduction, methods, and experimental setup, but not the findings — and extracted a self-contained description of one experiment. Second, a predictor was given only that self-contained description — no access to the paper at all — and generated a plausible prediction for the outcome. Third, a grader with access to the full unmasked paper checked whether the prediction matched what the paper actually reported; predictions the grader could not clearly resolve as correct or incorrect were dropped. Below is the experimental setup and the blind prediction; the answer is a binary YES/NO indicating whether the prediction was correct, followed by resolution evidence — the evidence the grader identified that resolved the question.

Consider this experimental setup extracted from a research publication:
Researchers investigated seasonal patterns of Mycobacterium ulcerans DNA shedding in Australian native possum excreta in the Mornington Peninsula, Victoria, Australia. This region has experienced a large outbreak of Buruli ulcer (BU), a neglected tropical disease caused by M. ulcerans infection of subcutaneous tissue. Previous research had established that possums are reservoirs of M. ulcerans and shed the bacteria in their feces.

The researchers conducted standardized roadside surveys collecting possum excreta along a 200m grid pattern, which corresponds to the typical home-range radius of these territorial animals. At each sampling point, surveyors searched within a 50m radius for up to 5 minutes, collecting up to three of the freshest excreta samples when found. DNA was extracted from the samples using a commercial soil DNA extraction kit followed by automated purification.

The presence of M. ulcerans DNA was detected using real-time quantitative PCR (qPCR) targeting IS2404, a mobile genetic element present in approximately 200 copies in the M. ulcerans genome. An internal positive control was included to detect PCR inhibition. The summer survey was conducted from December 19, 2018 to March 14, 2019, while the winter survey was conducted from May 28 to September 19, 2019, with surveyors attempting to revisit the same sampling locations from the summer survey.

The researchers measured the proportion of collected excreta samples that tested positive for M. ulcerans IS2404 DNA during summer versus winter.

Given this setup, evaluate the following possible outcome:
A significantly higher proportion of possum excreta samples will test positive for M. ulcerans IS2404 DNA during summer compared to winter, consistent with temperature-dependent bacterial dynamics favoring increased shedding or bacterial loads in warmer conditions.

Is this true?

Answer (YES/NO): NO